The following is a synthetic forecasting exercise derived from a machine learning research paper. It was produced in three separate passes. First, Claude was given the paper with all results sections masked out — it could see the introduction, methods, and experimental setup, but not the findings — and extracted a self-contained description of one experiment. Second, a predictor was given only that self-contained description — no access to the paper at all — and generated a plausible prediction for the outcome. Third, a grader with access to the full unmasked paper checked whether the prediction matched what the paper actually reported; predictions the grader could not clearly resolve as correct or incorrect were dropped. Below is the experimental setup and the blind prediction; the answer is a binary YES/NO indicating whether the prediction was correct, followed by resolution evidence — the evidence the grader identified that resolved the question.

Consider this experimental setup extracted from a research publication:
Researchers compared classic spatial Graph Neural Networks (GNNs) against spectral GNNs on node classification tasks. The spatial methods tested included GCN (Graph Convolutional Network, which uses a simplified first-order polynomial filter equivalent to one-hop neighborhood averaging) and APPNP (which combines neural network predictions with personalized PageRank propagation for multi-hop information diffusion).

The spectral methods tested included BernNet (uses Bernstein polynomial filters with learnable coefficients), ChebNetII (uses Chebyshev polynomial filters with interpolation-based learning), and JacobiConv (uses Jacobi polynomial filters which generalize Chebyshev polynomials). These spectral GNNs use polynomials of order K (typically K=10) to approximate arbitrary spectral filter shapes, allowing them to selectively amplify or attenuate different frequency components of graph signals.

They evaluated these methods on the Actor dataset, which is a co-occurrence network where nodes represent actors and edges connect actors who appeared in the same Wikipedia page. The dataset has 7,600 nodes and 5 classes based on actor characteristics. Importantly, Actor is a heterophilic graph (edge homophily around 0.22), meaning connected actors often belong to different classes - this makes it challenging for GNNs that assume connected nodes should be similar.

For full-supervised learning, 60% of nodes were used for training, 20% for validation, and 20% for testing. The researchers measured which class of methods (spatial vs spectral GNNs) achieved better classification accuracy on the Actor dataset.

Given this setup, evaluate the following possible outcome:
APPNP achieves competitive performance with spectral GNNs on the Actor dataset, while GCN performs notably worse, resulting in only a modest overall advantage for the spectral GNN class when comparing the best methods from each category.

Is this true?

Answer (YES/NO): YES